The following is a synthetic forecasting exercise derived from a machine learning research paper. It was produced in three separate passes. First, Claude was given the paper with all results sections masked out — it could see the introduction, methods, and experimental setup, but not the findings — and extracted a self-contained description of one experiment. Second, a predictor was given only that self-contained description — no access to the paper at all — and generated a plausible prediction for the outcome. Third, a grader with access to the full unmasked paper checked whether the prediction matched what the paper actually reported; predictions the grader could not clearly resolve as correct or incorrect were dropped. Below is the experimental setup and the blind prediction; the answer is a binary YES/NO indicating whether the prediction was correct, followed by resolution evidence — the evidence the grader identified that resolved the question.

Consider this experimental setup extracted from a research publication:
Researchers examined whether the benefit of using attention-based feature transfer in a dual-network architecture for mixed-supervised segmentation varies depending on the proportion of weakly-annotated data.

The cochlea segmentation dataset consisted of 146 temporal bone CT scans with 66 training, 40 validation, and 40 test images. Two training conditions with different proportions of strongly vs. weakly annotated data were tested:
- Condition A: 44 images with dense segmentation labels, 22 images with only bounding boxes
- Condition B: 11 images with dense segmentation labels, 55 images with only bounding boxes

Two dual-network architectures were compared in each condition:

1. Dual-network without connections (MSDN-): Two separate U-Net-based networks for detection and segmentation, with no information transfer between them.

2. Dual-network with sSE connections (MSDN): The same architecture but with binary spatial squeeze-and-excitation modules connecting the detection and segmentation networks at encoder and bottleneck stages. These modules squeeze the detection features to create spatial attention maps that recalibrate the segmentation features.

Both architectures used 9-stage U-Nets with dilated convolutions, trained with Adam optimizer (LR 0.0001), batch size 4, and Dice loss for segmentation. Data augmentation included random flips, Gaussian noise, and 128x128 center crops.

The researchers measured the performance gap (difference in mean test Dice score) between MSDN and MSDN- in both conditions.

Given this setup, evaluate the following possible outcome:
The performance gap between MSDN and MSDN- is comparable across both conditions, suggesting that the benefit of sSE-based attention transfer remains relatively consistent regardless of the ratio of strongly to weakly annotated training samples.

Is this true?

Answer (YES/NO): NO